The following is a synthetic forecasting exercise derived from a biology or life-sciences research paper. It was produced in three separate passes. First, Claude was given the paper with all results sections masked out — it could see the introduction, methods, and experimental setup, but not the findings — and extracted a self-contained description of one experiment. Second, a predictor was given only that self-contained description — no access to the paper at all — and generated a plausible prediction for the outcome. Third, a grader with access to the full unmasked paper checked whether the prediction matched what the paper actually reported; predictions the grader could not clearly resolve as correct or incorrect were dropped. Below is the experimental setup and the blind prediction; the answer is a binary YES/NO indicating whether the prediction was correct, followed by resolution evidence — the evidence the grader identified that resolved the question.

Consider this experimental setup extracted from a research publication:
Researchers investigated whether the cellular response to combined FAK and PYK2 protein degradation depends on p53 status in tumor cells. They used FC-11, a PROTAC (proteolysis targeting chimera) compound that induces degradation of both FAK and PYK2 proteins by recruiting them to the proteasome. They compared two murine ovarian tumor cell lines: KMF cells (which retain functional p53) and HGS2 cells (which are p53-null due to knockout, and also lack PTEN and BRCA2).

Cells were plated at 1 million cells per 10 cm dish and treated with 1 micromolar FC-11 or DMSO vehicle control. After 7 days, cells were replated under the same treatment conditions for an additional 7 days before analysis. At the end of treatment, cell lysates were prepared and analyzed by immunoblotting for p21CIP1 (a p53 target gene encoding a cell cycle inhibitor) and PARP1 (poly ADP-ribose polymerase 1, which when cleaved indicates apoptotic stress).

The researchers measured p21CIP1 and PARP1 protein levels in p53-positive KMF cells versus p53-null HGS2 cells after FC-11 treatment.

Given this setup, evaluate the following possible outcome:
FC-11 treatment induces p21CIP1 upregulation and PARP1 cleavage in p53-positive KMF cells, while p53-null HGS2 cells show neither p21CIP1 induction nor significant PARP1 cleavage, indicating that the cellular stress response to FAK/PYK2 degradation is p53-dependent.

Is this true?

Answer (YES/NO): NO